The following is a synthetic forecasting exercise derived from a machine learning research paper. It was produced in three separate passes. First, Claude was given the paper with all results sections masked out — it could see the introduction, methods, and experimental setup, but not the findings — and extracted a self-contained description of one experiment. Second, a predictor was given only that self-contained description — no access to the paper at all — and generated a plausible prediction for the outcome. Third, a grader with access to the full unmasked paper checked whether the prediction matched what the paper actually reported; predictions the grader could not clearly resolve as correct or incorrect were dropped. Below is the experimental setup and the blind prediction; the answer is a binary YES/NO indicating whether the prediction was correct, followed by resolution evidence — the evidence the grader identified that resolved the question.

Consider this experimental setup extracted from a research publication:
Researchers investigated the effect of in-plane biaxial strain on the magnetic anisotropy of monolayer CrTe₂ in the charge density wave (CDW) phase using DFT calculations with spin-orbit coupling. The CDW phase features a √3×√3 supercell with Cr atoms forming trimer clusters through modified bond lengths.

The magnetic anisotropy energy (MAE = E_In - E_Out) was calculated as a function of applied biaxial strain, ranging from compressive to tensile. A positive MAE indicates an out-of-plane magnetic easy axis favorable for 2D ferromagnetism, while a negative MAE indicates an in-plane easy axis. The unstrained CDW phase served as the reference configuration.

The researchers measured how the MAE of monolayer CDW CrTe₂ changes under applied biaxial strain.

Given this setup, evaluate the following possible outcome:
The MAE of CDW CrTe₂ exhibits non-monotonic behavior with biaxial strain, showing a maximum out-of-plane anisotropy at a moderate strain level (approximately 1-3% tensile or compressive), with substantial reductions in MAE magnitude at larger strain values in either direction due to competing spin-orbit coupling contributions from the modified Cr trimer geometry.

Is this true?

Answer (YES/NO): NO